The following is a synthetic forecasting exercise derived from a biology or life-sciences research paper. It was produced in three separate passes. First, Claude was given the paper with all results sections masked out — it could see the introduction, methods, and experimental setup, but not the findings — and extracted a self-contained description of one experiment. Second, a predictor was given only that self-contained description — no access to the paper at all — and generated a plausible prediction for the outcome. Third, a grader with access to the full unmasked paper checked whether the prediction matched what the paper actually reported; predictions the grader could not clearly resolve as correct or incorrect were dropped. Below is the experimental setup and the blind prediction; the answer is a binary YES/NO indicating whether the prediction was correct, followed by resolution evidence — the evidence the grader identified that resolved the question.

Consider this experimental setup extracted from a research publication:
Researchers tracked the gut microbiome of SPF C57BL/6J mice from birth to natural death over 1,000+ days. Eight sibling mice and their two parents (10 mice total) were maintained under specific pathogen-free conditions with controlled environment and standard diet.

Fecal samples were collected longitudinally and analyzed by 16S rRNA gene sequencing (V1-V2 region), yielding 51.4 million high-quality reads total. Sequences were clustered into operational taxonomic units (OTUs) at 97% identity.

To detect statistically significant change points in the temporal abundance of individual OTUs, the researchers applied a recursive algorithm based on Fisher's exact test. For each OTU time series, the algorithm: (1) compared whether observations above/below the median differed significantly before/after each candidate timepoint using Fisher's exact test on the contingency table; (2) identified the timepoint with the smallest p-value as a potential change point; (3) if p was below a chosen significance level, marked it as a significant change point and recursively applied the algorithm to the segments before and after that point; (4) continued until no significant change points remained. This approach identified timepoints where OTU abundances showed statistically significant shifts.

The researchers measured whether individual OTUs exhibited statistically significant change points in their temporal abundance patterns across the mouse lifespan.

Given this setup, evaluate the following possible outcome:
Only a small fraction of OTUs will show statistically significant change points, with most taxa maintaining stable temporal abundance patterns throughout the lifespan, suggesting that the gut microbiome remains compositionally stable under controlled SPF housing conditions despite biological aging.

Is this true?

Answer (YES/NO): NO